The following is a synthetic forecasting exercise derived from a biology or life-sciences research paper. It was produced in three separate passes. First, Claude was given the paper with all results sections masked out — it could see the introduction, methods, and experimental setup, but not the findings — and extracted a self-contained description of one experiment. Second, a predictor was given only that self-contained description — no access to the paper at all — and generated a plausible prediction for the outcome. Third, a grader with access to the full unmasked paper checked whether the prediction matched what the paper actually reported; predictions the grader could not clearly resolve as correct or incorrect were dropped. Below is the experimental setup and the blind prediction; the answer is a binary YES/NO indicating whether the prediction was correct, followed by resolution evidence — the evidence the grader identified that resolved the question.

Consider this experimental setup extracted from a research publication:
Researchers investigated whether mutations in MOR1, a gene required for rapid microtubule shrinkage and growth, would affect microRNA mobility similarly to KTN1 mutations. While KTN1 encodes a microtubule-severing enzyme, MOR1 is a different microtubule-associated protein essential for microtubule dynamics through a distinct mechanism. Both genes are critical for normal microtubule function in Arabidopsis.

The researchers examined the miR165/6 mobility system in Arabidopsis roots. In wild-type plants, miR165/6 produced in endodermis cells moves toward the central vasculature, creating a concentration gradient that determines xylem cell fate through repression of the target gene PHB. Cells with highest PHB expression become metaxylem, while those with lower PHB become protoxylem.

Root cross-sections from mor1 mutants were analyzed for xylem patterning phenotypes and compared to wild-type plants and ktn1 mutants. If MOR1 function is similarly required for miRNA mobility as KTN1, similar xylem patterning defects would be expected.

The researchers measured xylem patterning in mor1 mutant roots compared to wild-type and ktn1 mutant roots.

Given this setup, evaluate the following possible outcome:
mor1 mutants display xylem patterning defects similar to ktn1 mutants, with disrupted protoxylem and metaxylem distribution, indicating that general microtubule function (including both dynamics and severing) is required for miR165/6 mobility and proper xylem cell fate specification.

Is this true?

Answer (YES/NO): YES